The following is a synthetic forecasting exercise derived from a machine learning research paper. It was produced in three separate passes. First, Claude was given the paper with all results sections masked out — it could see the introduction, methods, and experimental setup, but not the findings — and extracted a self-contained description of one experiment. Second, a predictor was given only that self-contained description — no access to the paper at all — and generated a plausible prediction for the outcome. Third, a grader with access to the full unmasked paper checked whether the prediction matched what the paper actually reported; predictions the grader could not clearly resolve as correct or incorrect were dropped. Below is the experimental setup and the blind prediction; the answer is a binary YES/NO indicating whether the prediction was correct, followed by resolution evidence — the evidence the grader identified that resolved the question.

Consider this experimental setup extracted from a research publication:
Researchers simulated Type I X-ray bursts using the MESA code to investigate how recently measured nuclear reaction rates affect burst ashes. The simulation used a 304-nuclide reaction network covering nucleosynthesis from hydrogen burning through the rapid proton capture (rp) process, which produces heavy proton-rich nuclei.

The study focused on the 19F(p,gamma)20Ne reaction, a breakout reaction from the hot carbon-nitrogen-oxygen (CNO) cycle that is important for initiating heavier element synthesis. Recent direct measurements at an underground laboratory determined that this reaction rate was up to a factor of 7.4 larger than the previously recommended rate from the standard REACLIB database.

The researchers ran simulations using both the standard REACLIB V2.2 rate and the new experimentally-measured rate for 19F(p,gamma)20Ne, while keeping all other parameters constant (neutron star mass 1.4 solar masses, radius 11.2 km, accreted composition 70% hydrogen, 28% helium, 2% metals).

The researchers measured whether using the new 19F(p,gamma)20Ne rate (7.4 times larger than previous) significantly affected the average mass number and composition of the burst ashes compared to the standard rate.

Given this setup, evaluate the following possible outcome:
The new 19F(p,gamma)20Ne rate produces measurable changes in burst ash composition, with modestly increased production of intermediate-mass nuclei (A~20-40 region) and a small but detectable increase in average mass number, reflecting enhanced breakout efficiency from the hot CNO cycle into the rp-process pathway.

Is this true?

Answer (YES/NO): NO